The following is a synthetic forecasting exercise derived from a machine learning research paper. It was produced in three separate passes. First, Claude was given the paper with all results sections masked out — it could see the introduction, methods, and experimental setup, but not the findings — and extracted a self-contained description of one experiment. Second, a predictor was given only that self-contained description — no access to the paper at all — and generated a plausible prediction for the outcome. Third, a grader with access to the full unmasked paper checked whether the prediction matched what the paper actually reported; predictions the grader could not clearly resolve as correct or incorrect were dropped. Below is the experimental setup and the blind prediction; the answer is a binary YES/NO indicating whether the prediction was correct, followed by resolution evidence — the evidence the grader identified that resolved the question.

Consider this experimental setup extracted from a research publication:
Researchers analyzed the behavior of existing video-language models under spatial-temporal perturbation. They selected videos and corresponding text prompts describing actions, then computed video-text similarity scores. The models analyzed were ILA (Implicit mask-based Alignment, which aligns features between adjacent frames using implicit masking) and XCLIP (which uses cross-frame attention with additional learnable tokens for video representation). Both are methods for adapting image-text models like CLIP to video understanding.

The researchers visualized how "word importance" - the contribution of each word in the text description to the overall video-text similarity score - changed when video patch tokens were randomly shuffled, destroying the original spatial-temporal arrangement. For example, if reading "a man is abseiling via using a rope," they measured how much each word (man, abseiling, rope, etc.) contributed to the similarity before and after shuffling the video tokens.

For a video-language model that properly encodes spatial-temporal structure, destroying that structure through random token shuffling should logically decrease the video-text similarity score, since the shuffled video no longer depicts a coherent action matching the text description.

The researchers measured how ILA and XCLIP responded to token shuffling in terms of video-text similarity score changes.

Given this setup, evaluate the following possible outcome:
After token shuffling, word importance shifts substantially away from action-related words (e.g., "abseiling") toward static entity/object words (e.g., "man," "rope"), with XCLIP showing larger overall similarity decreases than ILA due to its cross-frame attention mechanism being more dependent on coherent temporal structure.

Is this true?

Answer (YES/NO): NO